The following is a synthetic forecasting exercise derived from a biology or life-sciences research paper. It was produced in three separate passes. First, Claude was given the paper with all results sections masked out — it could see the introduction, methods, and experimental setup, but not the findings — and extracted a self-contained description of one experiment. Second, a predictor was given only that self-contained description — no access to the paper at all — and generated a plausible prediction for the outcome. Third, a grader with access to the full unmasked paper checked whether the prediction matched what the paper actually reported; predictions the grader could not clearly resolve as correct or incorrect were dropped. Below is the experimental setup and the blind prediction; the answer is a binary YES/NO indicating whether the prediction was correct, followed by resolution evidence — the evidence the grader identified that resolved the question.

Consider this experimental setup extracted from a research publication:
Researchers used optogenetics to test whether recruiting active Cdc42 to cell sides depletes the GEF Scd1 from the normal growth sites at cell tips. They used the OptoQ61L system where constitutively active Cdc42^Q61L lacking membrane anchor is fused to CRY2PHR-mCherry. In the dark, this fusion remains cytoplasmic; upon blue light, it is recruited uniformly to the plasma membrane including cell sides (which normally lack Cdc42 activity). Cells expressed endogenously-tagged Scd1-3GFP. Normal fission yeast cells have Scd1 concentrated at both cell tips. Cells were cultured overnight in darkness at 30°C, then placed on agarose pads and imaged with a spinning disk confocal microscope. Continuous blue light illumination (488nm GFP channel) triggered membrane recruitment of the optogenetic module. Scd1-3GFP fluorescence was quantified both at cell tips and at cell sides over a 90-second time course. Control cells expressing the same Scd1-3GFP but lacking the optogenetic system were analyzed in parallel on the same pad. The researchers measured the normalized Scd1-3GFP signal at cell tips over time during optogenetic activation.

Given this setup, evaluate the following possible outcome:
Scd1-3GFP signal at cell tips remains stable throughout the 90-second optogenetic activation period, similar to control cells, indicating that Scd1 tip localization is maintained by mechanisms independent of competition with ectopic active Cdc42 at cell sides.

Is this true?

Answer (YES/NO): NO